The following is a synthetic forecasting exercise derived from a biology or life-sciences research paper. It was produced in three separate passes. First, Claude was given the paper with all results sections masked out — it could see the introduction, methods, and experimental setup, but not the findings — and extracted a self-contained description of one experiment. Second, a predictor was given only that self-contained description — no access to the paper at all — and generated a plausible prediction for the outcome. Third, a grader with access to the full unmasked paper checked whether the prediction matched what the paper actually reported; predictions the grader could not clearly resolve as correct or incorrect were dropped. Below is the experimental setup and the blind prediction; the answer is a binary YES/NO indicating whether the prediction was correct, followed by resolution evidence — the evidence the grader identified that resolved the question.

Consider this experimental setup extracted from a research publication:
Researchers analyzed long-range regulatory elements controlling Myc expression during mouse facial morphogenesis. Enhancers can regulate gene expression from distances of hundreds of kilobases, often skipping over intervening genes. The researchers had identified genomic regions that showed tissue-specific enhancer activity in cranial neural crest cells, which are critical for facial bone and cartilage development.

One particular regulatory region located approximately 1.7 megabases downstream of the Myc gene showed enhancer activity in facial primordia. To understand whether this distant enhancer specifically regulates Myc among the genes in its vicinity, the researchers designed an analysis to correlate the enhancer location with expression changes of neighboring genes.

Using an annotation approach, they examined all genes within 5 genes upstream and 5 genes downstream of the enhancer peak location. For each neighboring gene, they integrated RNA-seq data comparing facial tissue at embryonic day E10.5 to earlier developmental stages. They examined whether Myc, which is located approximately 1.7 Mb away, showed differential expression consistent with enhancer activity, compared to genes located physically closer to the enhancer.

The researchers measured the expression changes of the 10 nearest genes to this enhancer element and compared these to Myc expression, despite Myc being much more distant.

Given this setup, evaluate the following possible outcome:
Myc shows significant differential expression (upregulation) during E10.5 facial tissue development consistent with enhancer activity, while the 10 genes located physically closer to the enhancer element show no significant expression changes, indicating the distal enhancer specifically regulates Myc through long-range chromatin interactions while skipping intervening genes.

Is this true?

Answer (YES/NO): NO